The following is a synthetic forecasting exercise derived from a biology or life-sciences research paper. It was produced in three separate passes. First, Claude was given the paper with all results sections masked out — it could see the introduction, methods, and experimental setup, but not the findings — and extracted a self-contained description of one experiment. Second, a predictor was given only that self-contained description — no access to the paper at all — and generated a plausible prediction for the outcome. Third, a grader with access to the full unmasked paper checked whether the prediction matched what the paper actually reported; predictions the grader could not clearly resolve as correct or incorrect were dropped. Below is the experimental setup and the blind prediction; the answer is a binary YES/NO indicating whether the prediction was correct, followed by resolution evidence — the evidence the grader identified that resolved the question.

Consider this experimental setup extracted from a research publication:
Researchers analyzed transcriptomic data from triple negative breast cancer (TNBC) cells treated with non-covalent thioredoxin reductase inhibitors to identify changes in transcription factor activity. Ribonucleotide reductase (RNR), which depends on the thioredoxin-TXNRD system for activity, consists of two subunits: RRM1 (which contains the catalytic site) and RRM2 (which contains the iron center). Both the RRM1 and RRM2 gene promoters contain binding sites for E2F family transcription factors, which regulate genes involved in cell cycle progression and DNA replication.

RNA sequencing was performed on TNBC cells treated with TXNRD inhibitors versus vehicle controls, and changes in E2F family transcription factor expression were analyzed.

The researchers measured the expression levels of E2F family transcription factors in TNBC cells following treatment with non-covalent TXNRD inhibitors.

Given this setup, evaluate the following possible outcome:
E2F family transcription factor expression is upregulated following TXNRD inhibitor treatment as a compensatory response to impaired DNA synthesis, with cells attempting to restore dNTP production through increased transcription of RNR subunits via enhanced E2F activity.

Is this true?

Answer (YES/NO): NO